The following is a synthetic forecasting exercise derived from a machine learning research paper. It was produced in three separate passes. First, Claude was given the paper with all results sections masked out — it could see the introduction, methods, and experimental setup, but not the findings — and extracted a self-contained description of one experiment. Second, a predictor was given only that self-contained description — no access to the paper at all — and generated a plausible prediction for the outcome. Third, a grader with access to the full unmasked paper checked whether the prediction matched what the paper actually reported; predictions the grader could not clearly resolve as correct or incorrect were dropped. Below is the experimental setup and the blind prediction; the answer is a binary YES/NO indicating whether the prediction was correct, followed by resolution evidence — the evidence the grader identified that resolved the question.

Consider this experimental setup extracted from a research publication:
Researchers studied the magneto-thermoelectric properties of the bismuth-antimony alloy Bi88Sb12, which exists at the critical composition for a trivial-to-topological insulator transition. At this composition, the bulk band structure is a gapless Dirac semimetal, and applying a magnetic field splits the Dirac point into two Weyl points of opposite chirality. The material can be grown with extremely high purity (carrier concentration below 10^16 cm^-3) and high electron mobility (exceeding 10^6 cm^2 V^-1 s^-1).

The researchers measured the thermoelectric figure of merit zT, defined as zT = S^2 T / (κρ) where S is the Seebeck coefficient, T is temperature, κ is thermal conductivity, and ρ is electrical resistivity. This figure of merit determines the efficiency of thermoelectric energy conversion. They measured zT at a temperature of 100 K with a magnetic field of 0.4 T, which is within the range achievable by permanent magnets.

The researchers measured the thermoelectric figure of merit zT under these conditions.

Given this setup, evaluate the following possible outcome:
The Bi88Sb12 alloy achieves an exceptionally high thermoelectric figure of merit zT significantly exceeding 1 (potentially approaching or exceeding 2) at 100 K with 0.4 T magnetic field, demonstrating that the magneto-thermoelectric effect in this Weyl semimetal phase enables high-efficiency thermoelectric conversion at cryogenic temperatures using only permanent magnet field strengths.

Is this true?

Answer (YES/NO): YES